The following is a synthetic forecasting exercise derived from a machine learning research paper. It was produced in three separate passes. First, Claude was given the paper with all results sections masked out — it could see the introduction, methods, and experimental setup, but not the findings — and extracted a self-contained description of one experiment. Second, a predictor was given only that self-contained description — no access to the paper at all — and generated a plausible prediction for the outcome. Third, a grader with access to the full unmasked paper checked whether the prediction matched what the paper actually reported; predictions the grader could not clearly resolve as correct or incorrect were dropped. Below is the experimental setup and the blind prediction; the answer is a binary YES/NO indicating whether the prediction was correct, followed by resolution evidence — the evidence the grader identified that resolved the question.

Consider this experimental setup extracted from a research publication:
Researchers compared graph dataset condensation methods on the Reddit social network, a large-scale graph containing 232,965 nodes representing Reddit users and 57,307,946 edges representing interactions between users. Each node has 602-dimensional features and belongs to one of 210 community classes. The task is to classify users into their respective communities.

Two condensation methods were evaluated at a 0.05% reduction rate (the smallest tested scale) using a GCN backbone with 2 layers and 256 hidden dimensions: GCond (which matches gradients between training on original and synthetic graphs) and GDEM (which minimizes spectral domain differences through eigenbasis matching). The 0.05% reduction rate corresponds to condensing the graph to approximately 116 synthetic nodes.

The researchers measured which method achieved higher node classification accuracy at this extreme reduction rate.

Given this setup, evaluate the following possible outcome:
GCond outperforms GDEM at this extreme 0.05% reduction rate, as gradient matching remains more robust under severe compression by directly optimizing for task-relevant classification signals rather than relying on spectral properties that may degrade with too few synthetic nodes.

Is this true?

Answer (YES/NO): NO